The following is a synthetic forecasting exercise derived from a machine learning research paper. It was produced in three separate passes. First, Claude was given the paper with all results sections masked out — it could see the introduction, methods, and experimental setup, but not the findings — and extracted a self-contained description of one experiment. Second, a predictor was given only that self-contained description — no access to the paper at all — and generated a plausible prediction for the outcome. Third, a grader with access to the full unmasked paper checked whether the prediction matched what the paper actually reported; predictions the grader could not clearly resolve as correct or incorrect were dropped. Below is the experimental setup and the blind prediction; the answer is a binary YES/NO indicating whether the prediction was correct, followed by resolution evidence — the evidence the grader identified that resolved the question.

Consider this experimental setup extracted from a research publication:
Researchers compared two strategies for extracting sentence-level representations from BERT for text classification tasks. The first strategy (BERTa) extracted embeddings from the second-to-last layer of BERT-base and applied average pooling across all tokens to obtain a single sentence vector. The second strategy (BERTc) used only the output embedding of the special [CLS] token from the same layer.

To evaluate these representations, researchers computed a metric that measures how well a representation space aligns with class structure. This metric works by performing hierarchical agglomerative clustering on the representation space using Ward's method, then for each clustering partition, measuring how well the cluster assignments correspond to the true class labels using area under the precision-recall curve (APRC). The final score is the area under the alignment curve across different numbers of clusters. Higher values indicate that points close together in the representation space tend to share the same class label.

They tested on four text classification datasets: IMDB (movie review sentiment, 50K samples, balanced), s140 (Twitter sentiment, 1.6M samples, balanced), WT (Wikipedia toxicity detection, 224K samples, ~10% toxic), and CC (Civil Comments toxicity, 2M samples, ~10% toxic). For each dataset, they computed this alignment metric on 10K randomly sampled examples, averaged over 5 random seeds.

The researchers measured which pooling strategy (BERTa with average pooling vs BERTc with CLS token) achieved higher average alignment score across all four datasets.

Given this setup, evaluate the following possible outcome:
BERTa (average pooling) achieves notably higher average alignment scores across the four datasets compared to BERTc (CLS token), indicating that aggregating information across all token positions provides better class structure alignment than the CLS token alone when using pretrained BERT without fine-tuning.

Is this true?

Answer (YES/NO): YES